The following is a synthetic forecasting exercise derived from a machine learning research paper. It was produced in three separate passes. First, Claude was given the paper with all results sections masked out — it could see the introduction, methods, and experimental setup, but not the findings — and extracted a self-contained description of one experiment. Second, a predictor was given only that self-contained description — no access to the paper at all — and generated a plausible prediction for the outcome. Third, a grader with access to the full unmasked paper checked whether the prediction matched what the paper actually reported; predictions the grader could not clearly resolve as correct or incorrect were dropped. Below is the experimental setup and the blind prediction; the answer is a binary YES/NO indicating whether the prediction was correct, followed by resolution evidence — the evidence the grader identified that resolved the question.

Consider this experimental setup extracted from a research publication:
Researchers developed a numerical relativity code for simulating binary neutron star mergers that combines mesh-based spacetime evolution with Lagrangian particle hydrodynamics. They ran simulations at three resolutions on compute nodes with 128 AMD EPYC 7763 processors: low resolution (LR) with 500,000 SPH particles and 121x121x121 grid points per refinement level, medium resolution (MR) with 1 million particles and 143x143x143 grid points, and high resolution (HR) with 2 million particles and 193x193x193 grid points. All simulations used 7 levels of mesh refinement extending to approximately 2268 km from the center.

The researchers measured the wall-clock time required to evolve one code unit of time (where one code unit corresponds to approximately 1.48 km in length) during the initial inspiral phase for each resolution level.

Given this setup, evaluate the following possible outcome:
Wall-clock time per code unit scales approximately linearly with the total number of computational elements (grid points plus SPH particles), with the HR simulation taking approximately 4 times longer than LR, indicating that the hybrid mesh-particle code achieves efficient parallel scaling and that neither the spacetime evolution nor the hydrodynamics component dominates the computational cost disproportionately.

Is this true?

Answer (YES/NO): NO